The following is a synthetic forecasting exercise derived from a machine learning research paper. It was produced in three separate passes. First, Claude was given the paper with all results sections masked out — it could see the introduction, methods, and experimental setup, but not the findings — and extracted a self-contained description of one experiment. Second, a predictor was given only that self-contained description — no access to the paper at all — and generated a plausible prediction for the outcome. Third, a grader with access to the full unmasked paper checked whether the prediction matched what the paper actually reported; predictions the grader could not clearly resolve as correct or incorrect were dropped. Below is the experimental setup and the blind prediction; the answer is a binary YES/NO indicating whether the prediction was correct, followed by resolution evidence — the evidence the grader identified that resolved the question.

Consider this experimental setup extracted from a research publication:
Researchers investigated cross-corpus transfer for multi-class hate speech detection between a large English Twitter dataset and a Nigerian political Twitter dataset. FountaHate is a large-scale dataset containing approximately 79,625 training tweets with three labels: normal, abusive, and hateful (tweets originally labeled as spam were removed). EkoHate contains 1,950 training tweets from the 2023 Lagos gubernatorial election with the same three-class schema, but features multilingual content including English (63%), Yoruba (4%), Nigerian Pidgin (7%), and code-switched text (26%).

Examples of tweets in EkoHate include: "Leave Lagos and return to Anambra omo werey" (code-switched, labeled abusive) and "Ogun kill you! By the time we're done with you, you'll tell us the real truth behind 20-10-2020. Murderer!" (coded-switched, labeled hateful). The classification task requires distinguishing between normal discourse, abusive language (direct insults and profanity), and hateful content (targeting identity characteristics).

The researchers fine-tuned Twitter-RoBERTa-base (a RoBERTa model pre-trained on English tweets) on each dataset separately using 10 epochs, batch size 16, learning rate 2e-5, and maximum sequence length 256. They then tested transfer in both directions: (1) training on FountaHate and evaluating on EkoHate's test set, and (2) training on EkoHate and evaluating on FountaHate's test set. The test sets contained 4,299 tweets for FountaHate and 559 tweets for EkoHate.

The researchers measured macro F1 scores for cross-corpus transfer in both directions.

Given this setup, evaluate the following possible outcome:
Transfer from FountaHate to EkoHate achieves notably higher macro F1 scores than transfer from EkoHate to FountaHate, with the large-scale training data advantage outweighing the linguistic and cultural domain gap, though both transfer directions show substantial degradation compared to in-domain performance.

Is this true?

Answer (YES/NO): NO